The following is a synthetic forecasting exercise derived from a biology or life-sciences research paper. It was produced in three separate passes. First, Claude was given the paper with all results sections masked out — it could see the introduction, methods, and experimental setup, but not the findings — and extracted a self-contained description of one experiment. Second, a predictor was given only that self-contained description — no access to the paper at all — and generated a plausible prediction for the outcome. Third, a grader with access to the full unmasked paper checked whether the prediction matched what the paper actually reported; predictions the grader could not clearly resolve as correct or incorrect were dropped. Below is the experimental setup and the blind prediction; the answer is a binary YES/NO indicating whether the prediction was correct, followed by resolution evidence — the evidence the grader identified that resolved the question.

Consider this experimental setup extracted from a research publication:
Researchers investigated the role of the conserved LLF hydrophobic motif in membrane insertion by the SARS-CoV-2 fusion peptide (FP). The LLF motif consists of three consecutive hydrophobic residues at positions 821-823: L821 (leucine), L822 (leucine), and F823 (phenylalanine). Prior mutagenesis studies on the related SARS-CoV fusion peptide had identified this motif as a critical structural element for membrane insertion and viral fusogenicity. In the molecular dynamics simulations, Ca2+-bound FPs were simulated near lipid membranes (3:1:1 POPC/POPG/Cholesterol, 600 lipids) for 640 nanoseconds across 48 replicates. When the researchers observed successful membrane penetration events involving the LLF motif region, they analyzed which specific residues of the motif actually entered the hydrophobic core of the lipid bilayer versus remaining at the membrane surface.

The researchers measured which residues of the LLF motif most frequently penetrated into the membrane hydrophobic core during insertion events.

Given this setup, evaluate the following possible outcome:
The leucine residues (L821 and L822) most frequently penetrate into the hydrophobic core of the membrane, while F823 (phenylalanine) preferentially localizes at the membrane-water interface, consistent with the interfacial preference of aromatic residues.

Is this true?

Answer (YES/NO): NO